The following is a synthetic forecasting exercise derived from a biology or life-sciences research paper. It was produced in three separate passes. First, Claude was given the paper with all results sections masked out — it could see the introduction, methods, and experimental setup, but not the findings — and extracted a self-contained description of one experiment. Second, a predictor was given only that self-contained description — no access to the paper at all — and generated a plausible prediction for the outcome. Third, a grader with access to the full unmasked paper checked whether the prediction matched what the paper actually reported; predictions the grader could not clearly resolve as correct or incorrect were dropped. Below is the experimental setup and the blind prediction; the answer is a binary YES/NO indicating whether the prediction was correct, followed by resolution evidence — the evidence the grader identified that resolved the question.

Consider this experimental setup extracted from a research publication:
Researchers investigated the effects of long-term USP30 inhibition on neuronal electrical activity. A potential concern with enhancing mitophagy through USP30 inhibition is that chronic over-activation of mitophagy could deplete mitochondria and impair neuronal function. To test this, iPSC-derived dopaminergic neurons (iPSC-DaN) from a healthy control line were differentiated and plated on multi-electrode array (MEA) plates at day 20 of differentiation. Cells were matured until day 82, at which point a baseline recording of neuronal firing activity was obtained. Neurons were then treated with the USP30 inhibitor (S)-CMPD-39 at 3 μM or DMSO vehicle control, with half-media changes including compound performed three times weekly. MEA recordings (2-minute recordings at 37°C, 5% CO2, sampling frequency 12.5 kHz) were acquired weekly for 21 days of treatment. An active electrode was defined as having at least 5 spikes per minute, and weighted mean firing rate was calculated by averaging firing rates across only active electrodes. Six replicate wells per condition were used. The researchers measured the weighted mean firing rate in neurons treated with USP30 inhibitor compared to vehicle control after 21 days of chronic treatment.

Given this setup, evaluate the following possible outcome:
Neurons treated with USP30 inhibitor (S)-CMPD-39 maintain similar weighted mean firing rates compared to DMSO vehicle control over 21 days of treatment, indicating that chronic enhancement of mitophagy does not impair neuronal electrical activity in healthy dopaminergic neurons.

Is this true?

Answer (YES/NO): YES